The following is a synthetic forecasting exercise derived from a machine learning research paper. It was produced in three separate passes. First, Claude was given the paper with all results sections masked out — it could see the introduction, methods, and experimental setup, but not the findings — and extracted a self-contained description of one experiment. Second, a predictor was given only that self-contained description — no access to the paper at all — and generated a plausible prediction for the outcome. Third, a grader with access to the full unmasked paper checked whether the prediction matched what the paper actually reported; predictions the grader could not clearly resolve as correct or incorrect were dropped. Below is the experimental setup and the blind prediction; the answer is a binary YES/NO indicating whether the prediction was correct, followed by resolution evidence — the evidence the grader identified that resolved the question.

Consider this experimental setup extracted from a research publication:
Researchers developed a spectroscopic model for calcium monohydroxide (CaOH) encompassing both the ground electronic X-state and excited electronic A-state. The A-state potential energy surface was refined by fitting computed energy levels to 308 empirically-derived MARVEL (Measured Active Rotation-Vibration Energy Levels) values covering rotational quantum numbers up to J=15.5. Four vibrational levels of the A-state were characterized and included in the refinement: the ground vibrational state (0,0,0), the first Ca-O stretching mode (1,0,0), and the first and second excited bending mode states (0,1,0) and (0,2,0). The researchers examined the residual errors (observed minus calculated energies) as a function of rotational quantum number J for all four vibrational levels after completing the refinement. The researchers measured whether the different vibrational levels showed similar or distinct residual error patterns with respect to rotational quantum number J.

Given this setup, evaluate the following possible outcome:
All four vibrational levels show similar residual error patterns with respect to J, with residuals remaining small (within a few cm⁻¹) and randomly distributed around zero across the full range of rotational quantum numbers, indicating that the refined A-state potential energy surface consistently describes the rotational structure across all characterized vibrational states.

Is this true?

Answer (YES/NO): NO